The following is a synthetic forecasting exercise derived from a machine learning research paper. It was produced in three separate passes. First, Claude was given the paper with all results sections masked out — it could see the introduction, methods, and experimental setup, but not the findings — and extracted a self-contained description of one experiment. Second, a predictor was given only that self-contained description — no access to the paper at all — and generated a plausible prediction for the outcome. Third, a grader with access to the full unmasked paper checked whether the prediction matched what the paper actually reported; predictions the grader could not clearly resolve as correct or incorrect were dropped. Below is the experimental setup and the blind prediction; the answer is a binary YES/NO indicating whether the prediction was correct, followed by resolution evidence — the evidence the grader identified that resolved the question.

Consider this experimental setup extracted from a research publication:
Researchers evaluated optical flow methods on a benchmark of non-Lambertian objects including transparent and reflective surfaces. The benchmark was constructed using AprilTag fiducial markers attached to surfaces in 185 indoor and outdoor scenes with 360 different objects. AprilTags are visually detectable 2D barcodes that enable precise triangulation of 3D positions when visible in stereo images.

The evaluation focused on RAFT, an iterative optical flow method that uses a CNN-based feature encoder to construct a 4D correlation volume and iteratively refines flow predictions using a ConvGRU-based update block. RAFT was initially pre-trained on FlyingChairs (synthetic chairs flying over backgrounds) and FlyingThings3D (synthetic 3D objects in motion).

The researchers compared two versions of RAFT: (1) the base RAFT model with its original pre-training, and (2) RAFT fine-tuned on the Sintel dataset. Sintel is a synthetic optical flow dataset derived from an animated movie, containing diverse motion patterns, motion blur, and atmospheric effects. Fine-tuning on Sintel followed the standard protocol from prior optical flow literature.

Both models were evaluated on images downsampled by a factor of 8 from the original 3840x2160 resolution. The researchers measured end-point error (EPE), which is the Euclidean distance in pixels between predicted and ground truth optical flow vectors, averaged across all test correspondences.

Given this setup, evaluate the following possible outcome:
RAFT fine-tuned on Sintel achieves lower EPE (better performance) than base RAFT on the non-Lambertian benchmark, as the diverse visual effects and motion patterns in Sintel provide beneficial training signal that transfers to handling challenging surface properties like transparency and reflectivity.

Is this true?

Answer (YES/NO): NO